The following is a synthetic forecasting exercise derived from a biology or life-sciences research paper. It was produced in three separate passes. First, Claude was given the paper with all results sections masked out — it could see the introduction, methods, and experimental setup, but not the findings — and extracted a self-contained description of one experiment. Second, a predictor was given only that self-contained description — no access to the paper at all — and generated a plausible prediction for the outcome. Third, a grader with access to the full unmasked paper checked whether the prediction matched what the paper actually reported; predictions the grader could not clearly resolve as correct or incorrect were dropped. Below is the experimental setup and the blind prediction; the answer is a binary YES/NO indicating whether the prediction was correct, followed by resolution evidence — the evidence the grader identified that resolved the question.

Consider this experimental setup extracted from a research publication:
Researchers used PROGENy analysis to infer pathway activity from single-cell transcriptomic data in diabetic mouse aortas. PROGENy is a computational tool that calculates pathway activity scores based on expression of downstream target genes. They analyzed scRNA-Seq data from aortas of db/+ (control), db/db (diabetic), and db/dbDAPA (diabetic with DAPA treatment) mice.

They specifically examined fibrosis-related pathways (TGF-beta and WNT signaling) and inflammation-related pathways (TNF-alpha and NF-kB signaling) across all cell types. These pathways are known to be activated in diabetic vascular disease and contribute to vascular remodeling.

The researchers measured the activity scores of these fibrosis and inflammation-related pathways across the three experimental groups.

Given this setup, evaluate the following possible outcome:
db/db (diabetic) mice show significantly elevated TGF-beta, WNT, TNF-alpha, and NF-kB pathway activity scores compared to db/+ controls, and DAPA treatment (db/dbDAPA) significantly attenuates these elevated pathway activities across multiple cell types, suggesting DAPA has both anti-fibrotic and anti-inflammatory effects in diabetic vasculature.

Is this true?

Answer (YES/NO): NO